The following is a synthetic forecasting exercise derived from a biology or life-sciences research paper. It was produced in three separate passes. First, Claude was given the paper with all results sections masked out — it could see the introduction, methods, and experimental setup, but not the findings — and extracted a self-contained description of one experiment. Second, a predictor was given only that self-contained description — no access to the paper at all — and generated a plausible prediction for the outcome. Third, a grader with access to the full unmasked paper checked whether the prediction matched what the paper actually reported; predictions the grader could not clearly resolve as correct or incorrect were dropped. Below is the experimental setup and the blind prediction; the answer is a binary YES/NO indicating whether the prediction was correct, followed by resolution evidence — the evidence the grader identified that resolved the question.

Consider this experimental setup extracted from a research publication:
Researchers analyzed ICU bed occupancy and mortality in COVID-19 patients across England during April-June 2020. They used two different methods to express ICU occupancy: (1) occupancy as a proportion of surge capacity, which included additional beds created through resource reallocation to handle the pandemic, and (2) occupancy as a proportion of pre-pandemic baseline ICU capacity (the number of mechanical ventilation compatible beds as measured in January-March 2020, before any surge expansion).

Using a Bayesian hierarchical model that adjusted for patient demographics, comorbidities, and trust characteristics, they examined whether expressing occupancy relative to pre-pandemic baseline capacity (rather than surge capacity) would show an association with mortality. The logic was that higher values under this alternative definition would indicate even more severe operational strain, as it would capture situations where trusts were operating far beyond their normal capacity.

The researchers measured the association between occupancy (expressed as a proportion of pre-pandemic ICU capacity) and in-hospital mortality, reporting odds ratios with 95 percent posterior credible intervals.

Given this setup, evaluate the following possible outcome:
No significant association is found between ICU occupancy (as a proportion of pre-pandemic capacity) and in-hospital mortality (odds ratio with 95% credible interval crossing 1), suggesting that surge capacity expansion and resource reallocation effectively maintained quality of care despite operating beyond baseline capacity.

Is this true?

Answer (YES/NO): YES